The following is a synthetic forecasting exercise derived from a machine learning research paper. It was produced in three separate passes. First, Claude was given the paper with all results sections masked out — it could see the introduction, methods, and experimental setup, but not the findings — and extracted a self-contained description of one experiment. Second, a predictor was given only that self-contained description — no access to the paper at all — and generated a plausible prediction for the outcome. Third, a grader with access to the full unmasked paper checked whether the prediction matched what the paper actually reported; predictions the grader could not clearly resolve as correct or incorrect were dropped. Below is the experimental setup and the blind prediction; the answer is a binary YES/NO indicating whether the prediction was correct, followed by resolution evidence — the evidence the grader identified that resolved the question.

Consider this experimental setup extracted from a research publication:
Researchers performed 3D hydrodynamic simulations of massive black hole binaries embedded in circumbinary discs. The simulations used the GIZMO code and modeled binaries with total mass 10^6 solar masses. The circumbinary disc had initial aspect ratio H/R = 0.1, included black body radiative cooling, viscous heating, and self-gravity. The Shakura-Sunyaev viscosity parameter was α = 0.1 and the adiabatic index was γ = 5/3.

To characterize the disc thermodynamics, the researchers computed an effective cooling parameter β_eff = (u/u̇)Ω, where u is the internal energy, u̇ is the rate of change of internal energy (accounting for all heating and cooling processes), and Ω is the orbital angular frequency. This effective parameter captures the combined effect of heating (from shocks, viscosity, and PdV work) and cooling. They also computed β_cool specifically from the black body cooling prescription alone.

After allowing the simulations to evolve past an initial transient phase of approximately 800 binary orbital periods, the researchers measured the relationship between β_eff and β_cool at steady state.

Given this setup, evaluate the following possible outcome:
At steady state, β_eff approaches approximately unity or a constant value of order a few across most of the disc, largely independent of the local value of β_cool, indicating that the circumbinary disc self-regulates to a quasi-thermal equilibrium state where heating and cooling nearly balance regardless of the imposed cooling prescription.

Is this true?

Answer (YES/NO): NO